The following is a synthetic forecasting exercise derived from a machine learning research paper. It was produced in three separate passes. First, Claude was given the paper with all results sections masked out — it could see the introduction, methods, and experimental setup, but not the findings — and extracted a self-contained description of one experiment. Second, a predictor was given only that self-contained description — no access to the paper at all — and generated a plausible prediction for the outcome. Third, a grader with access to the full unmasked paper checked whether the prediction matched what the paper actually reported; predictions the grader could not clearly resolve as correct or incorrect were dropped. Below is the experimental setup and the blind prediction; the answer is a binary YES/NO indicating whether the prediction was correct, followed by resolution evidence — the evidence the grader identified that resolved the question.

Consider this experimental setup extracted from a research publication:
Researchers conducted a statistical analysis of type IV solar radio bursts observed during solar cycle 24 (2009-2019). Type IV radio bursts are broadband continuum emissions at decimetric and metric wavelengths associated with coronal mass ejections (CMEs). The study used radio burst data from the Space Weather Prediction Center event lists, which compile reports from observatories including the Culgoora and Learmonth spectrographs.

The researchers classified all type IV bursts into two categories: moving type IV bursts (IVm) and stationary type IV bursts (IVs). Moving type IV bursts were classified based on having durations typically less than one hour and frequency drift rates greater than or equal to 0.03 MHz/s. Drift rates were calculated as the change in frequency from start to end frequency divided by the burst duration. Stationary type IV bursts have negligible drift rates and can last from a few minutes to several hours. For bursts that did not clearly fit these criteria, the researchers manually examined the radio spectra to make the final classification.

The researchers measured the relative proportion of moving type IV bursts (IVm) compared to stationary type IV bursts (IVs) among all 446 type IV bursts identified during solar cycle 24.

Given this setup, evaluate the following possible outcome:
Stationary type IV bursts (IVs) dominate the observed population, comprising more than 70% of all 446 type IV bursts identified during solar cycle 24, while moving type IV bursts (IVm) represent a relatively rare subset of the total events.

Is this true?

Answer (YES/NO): YES